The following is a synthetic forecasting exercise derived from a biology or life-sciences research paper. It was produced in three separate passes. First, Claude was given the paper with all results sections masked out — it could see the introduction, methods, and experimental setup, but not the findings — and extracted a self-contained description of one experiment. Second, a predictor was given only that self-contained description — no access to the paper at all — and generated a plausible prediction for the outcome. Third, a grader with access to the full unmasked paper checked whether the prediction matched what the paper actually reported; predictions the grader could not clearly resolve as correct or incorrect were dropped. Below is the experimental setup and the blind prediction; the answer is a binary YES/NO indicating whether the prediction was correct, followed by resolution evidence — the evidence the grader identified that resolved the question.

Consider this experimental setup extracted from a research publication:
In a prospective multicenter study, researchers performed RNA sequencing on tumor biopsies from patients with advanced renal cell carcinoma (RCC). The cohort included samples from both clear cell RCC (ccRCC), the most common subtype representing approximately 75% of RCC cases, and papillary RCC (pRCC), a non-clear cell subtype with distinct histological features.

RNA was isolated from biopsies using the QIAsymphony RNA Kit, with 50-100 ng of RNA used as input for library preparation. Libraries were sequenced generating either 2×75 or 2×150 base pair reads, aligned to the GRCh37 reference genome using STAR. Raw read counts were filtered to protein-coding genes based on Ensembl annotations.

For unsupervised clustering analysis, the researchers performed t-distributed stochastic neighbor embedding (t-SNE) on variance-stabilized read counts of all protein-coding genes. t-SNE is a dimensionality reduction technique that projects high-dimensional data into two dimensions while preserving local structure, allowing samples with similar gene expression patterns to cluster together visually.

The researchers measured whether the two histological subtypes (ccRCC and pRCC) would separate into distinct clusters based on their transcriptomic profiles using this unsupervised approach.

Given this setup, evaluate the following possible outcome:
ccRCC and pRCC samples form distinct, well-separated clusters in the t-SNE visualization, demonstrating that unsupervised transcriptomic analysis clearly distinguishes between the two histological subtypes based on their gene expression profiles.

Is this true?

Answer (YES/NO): YES